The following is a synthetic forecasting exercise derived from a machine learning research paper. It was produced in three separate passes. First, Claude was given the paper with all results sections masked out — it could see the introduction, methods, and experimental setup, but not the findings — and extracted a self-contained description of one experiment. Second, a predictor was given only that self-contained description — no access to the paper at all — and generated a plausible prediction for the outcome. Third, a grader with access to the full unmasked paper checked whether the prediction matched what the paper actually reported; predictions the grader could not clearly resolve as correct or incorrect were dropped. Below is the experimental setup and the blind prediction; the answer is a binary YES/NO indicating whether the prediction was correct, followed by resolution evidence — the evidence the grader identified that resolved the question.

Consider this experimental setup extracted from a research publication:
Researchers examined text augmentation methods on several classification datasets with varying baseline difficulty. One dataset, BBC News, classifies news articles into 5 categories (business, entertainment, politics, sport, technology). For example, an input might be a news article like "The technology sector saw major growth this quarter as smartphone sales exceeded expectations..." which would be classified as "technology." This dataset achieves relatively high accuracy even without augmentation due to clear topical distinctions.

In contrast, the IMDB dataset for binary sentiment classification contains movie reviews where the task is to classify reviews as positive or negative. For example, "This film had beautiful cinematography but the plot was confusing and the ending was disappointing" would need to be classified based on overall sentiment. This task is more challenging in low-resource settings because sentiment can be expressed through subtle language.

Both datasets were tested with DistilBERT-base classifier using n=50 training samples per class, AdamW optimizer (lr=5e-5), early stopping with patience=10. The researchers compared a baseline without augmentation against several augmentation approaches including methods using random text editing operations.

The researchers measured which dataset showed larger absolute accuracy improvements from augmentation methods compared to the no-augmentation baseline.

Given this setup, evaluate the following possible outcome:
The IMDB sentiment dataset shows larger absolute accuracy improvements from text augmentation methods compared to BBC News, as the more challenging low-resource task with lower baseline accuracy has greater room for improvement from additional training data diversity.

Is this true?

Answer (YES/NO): YES